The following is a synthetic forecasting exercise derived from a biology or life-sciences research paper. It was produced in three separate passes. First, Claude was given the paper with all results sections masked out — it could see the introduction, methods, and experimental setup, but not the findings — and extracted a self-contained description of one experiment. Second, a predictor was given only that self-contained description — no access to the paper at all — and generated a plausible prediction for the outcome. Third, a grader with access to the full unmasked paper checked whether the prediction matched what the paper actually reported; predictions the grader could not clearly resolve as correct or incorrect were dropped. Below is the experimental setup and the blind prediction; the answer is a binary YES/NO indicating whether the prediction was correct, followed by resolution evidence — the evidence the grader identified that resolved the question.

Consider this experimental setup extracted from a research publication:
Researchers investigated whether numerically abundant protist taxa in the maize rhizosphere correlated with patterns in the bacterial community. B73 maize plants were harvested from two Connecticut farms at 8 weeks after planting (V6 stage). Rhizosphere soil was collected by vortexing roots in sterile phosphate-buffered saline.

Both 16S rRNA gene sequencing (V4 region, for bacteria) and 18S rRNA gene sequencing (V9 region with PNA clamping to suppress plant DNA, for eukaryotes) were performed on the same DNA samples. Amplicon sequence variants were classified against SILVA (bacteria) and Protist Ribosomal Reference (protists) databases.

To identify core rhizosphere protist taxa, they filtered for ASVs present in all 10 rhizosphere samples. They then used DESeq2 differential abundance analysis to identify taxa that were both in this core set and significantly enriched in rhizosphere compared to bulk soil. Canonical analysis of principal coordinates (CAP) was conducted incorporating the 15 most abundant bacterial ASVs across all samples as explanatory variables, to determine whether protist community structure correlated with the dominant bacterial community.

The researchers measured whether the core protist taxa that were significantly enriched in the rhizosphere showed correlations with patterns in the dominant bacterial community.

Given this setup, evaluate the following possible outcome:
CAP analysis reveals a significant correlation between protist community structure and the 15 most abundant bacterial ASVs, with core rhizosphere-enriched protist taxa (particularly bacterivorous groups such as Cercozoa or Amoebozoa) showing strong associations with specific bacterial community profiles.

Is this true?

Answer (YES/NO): YES